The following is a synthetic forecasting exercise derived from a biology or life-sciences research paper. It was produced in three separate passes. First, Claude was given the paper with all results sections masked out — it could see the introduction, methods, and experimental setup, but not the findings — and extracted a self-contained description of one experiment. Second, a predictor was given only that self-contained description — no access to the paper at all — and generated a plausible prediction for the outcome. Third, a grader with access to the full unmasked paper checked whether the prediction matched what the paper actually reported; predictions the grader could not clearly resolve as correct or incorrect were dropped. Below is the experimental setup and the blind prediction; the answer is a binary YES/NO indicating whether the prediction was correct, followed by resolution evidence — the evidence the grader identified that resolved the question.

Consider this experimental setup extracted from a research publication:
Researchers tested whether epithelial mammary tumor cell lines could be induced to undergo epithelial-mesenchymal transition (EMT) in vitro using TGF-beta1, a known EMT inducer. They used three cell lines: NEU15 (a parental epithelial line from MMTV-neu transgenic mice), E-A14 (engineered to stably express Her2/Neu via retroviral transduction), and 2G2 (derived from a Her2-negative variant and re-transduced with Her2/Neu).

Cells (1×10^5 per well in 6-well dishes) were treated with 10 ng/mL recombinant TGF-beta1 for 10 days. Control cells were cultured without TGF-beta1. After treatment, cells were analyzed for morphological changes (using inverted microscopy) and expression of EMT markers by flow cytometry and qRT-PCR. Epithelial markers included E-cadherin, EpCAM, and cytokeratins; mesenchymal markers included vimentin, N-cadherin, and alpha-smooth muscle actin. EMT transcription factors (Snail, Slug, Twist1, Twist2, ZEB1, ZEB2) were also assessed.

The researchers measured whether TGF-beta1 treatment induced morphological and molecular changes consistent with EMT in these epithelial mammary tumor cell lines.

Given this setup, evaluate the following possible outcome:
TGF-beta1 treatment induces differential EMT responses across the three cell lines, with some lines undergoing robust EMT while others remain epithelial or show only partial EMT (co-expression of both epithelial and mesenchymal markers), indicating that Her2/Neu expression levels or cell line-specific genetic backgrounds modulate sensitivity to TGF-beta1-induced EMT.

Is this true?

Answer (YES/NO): YES